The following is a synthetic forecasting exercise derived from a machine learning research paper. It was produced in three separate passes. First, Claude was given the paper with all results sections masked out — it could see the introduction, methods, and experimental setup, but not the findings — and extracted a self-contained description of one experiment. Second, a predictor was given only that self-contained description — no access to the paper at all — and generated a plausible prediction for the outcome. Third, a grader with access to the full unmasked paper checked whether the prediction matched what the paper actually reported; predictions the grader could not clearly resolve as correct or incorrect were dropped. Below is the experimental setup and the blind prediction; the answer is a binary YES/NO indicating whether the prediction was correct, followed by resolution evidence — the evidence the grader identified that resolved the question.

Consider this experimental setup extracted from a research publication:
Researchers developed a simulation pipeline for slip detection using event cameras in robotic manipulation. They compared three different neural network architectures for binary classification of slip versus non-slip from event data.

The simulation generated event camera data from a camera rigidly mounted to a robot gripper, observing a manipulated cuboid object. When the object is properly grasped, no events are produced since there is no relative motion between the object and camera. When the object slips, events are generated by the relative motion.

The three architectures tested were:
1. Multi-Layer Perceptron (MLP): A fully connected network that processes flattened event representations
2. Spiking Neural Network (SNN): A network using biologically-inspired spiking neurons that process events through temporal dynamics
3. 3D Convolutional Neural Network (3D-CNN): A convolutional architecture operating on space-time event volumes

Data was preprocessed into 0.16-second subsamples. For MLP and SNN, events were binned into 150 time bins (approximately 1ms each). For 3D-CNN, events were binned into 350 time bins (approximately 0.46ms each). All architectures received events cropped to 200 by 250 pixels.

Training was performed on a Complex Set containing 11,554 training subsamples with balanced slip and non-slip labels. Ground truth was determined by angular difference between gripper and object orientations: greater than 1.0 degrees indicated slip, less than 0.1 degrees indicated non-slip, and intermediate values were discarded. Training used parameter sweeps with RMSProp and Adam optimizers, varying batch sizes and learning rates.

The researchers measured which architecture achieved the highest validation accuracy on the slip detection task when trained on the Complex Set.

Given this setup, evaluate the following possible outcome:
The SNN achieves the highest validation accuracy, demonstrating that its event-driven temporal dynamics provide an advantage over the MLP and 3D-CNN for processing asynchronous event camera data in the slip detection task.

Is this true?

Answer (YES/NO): NO